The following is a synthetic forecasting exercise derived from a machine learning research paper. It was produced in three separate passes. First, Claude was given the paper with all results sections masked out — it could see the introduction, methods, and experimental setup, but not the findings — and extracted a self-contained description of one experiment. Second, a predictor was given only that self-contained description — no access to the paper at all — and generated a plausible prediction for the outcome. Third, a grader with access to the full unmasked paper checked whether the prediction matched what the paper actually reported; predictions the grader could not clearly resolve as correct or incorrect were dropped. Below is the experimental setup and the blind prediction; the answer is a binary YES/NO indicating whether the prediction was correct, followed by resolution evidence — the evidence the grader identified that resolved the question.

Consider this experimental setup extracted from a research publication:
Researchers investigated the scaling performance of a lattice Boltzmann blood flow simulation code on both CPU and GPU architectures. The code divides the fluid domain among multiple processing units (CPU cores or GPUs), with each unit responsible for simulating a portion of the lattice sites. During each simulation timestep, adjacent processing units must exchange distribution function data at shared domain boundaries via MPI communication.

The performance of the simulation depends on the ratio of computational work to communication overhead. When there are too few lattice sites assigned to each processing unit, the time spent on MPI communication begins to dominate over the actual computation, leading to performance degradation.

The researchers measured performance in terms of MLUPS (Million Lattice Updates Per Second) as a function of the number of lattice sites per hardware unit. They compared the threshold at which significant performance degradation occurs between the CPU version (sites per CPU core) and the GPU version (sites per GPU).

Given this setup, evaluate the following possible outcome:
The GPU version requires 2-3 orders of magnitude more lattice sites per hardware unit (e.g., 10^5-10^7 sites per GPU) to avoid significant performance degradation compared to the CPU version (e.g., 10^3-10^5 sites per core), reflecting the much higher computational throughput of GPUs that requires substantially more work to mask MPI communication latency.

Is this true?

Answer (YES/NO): NO